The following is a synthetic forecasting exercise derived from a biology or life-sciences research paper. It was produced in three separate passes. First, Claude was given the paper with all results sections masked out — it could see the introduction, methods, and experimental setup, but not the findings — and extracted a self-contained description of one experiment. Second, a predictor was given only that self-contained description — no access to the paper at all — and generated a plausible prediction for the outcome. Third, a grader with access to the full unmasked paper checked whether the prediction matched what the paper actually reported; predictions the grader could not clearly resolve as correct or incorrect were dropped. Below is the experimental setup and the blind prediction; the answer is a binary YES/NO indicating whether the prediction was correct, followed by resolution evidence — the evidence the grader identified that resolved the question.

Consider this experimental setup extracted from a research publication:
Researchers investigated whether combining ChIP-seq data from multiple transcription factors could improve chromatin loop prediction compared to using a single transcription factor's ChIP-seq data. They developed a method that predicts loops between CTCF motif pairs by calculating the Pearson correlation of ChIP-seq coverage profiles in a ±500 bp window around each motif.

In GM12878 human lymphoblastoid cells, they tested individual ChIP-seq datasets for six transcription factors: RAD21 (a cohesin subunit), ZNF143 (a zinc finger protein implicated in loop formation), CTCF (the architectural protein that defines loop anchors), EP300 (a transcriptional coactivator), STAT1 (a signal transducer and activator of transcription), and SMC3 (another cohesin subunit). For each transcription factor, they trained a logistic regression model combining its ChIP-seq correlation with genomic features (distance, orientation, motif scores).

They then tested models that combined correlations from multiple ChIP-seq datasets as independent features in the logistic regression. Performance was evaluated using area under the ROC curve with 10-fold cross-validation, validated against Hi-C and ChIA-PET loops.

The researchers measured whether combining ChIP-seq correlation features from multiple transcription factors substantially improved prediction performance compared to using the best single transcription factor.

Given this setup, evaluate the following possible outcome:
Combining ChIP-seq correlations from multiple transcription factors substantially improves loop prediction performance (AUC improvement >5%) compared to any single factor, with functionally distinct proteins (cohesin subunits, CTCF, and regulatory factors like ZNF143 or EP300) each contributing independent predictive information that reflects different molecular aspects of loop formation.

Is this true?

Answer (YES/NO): NO